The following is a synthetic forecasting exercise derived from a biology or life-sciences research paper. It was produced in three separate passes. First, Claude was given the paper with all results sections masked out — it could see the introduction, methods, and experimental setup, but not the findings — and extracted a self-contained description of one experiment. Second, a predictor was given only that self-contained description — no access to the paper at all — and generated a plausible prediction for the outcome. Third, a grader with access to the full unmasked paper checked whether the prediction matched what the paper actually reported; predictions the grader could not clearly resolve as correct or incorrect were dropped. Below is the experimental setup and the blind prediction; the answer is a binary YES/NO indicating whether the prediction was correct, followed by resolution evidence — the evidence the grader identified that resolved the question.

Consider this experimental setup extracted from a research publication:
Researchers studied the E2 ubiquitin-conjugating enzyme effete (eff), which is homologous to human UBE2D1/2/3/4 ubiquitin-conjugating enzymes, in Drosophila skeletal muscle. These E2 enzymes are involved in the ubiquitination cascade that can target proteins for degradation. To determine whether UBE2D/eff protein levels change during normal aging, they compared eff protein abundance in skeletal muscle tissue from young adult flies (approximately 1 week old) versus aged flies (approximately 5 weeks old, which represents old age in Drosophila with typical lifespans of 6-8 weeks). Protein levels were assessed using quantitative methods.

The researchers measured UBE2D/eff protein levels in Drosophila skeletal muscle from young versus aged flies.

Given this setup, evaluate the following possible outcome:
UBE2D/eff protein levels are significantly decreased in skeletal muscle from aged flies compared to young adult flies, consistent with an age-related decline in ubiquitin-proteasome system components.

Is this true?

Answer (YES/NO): YES